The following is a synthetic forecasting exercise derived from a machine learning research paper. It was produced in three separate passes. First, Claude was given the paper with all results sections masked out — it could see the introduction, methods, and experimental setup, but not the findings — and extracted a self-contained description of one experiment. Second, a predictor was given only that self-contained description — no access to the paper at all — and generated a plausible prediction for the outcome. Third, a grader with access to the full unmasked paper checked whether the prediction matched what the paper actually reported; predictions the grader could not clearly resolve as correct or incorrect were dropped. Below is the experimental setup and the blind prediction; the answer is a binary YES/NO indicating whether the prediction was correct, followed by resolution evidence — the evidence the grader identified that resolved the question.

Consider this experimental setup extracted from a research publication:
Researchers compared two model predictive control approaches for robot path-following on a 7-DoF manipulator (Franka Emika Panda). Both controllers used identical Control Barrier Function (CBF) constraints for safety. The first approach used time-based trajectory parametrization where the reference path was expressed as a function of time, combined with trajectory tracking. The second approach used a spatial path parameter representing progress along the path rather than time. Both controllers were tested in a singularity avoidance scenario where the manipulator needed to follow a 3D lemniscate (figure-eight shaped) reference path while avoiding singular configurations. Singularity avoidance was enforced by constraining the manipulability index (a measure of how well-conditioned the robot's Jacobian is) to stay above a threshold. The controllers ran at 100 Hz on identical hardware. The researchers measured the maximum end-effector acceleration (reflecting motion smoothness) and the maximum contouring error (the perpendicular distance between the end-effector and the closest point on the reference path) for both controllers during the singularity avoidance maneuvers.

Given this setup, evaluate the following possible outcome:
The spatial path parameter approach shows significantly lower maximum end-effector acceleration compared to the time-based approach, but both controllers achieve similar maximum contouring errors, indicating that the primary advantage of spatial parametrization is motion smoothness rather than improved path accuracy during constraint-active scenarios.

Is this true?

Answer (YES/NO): NO